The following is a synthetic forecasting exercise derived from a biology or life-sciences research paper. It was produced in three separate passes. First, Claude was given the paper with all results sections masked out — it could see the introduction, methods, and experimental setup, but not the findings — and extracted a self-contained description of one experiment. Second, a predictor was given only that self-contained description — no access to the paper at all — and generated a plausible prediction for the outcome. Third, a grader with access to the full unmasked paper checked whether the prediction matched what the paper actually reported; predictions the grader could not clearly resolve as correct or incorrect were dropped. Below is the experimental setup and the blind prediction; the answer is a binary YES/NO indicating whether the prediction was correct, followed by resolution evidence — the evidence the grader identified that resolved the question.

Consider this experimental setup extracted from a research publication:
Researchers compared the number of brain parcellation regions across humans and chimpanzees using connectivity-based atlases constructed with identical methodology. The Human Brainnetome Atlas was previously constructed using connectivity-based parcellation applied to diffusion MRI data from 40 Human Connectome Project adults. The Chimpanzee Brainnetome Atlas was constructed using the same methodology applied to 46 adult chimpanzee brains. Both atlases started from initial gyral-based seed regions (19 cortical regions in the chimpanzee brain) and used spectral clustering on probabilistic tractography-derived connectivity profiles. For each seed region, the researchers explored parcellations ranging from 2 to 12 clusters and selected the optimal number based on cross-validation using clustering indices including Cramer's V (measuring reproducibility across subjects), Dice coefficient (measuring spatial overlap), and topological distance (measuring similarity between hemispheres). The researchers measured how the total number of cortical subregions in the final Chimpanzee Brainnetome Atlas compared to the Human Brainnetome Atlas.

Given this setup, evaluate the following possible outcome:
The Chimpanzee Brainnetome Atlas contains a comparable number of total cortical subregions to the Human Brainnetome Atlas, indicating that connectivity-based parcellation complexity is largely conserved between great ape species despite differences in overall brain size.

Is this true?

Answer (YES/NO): YES